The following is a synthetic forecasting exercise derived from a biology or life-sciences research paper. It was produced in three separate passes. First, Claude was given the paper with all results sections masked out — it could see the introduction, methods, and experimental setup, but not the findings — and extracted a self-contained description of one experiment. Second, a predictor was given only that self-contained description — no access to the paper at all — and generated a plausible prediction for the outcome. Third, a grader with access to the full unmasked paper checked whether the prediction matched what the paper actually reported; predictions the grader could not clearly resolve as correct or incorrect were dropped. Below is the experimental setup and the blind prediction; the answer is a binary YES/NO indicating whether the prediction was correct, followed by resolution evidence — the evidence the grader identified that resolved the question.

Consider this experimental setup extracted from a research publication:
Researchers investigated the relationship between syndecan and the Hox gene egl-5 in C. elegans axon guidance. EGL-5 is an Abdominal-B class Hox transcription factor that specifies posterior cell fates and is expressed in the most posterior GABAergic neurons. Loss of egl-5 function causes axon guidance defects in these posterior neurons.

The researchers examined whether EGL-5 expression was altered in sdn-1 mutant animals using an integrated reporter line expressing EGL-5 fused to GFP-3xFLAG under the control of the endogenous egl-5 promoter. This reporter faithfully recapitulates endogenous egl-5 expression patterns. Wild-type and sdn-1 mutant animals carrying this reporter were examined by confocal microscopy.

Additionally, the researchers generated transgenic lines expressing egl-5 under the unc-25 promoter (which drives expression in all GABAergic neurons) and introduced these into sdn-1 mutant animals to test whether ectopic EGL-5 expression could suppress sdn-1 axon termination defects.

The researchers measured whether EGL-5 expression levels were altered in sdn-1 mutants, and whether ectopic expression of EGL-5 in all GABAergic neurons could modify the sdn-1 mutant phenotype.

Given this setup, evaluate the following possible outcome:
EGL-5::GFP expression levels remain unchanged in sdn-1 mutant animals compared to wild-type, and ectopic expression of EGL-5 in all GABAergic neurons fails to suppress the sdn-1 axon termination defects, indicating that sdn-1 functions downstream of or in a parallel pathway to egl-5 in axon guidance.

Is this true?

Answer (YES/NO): NO